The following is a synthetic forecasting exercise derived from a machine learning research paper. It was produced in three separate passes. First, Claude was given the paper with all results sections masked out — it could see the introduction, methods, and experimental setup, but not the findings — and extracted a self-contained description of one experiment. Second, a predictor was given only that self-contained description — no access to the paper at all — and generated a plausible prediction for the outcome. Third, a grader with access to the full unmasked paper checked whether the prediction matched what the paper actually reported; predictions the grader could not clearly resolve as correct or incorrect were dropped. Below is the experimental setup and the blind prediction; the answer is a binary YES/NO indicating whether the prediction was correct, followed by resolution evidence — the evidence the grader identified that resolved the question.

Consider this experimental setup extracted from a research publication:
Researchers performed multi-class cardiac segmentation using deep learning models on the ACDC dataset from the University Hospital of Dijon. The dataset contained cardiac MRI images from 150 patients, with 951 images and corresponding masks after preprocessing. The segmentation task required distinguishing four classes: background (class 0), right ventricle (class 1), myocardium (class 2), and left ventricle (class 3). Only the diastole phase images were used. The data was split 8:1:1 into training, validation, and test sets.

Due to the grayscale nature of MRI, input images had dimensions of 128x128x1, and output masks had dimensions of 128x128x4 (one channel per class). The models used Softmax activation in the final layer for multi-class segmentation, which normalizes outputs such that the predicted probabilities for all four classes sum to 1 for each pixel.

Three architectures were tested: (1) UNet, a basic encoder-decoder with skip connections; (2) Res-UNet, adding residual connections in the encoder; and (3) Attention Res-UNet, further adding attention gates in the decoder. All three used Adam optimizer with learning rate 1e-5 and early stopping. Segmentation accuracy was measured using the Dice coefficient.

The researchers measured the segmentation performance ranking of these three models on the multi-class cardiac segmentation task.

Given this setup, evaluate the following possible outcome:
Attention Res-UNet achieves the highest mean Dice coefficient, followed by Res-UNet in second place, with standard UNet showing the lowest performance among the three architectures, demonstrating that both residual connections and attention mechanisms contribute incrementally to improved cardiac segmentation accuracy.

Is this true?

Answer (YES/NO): NO